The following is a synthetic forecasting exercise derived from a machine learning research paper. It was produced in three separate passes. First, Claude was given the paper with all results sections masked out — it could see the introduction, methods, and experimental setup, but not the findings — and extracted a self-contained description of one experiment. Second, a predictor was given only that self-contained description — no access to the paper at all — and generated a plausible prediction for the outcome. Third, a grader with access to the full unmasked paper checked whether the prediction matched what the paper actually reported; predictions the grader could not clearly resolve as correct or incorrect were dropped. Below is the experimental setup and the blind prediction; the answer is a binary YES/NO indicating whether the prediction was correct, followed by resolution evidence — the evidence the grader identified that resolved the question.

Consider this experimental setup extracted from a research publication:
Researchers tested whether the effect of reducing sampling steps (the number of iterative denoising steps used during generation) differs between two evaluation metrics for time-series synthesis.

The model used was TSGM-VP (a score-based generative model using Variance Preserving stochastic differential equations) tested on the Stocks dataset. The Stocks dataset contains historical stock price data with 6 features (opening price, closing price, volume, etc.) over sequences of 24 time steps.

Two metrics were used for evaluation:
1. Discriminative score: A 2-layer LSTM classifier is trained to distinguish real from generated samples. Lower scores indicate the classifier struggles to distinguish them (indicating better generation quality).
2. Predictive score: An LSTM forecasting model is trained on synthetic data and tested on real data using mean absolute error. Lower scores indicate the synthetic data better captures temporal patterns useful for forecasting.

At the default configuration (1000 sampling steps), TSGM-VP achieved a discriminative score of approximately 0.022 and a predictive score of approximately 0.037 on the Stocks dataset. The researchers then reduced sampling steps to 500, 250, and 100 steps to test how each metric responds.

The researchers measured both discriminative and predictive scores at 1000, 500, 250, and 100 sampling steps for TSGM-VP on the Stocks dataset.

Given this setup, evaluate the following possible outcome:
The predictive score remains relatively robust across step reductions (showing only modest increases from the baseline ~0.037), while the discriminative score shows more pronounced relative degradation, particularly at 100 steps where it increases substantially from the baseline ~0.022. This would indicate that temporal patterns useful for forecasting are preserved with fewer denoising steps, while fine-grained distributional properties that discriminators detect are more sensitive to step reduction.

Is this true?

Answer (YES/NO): YES